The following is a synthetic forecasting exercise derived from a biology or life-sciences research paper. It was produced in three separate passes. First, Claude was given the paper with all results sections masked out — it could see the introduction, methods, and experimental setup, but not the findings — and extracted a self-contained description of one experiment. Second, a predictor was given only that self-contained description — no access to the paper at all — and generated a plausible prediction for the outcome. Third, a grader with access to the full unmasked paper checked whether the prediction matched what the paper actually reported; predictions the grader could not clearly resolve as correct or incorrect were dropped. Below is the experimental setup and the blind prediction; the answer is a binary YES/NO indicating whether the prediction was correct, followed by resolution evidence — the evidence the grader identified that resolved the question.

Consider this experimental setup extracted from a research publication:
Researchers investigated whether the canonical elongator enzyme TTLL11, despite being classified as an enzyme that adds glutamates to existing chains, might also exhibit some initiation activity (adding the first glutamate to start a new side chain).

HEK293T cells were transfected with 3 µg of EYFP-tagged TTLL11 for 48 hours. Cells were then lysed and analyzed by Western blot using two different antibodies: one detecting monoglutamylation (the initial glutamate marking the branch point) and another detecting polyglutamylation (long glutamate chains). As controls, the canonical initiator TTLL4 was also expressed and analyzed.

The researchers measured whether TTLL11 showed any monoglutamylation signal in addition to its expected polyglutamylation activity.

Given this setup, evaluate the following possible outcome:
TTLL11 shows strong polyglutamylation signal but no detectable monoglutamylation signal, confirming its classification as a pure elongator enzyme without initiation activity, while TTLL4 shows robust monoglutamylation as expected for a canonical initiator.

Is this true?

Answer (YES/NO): NO